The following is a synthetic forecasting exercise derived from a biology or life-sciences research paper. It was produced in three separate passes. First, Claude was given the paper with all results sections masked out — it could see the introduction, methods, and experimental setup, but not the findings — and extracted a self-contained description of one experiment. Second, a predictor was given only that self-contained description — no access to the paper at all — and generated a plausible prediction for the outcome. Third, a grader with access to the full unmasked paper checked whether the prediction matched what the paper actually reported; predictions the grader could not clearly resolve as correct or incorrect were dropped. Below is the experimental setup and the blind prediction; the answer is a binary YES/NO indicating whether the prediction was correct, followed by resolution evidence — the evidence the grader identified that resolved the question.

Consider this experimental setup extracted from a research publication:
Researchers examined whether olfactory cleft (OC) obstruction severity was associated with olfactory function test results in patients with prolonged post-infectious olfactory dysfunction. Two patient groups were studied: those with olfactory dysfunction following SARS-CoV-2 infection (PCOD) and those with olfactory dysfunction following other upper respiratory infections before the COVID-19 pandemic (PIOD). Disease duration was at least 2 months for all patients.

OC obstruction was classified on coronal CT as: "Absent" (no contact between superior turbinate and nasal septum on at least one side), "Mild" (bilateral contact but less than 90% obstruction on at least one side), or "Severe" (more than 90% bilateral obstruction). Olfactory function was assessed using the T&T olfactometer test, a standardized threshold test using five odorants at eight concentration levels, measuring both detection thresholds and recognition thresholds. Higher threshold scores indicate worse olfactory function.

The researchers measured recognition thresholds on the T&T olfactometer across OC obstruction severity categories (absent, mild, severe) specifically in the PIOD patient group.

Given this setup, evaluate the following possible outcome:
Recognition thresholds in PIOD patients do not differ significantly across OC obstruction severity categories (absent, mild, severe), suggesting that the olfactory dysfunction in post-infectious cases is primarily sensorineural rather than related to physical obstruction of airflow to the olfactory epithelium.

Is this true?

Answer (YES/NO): YES